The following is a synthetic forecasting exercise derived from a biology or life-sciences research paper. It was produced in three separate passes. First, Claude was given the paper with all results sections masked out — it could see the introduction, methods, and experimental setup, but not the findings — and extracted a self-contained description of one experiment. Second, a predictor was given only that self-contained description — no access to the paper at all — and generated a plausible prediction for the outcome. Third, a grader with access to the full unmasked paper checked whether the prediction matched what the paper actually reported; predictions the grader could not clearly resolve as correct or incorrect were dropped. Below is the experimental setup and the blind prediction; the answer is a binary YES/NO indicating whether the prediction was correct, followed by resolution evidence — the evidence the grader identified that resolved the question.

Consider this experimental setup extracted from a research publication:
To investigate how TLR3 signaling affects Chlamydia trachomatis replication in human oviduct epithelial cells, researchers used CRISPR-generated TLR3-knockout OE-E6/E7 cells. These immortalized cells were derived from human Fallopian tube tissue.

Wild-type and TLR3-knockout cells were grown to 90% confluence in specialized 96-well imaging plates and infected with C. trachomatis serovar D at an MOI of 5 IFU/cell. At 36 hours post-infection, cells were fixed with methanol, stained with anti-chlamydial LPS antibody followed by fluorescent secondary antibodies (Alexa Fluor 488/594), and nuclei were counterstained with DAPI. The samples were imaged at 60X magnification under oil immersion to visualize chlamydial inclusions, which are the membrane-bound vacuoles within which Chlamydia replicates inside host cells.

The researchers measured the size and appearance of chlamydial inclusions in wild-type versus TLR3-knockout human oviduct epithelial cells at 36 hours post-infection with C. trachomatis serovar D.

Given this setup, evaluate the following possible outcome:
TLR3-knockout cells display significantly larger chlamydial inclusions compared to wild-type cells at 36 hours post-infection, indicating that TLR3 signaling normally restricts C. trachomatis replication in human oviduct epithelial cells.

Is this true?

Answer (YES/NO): YES